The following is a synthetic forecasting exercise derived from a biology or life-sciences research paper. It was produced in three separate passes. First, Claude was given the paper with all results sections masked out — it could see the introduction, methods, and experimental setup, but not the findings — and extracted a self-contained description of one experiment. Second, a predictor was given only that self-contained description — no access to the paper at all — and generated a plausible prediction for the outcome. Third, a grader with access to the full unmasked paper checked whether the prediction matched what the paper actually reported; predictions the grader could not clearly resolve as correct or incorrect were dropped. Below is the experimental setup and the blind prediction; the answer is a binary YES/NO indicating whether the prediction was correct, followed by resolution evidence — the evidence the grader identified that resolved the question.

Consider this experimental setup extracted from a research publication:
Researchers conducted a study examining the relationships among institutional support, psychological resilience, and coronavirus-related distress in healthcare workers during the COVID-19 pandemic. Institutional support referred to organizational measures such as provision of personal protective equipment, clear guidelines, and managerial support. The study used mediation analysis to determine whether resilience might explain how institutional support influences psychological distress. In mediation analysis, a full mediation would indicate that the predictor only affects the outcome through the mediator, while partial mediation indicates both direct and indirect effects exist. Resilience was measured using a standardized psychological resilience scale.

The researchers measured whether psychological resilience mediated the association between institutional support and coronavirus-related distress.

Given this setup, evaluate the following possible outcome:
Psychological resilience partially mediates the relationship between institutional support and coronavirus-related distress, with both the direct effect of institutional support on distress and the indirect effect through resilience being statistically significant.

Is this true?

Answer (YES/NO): YES